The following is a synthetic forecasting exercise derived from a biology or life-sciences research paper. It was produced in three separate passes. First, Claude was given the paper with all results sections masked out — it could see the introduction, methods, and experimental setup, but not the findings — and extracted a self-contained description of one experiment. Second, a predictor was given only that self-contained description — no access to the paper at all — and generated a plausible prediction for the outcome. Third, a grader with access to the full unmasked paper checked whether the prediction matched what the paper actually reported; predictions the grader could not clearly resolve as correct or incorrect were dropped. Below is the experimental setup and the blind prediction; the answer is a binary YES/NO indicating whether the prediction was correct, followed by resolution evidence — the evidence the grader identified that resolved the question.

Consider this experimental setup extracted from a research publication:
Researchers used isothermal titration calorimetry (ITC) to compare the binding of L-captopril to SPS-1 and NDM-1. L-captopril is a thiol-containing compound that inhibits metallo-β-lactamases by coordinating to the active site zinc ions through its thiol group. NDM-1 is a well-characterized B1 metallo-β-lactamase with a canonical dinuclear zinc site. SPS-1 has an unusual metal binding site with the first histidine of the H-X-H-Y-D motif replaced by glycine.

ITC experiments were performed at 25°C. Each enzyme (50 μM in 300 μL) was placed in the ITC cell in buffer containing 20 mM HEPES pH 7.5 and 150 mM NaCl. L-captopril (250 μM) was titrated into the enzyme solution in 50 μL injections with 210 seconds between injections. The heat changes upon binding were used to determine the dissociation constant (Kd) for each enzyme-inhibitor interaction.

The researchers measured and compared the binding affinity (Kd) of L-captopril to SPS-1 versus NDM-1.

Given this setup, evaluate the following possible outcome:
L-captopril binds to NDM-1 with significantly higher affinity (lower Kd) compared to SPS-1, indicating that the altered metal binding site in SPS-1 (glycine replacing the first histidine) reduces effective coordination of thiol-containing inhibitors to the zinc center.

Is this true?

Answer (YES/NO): YES